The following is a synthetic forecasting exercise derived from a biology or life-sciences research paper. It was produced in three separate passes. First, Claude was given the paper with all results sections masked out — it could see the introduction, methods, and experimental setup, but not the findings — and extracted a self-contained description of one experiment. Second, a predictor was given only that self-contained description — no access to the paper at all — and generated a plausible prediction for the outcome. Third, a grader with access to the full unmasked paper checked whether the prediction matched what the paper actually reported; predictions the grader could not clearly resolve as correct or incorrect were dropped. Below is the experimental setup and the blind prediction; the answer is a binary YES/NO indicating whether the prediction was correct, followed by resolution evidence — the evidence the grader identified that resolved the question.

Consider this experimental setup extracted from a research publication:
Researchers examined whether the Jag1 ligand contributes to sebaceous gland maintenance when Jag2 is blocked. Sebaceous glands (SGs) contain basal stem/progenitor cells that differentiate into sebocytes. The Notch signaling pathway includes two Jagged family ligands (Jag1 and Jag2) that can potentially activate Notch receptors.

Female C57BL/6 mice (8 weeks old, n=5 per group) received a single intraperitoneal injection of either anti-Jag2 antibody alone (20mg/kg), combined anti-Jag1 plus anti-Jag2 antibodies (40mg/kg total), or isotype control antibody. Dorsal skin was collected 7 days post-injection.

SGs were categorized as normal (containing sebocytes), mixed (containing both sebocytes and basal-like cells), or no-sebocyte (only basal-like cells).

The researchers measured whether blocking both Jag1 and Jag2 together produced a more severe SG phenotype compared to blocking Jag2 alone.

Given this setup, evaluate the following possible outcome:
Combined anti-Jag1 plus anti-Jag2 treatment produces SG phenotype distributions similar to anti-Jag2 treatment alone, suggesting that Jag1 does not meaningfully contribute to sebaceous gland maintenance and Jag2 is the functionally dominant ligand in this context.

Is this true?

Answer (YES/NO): NO